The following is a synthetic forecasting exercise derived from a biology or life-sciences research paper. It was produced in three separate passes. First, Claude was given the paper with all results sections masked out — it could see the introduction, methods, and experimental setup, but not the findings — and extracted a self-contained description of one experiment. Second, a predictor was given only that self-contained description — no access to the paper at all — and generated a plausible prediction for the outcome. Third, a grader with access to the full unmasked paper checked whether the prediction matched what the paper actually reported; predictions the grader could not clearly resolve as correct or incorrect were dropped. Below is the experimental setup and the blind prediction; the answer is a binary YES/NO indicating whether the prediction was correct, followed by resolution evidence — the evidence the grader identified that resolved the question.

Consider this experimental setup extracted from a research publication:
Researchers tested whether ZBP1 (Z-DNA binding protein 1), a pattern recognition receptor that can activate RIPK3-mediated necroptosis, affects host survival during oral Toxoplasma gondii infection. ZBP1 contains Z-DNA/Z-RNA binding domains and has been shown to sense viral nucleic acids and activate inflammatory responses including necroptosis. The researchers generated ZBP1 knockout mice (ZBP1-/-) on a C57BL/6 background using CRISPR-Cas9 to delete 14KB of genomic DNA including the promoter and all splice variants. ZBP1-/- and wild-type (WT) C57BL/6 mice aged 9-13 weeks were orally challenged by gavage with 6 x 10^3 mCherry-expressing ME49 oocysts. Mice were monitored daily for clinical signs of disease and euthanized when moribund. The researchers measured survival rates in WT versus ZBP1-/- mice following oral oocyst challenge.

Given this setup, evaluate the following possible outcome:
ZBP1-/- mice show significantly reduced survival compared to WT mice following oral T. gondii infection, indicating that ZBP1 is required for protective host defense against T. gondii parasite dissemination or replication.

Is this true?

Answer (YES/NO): NO